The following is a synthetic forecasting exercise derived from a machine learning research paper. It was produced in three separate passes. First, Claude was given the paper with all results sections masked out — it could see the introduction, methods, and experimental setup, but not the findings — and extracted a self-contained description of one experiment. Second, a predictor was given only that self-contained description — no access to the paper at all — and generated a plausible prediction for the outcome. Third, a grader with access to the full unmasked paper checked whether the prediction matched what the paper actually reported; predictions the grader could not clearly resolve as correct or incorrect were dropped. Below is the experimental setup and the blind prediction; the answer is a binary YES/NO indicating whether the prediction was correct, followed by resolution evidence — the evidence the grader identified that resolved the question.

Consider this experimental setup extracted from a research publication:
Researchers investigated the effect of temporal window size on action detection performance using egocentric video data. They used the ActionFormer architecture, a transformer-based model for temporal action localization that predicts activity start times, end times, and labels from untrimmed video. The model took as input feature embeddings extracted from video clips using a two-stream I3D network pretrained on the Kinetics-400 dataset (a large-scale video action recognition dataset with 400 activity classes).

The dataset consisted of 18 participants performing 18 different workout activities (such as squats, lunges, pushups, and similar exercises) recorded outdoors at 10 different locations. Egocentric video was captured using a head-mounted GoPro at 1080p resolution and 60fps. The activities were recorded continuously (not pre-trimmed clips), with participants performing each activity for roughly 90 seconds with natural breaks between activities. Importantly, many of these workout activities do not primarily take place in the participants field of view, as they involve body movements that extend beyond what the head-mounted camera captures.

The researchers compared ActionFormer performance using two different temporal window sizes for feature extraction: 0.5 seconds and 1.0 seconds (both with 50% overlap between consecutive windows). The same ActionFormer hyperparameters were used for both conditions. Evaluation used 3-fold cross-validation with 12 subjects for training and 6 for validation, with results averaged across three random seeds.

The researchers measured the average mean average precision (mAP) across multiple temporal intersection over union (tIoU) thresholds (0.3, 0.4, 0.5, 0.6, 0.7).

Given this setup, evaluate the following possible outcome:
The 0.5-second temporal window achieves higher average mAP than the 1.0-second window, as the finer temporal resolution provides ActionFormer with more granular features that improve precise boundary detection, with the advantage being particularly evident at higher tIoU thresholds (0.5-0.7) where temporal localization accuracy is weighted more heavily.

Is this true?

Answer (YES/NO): NO